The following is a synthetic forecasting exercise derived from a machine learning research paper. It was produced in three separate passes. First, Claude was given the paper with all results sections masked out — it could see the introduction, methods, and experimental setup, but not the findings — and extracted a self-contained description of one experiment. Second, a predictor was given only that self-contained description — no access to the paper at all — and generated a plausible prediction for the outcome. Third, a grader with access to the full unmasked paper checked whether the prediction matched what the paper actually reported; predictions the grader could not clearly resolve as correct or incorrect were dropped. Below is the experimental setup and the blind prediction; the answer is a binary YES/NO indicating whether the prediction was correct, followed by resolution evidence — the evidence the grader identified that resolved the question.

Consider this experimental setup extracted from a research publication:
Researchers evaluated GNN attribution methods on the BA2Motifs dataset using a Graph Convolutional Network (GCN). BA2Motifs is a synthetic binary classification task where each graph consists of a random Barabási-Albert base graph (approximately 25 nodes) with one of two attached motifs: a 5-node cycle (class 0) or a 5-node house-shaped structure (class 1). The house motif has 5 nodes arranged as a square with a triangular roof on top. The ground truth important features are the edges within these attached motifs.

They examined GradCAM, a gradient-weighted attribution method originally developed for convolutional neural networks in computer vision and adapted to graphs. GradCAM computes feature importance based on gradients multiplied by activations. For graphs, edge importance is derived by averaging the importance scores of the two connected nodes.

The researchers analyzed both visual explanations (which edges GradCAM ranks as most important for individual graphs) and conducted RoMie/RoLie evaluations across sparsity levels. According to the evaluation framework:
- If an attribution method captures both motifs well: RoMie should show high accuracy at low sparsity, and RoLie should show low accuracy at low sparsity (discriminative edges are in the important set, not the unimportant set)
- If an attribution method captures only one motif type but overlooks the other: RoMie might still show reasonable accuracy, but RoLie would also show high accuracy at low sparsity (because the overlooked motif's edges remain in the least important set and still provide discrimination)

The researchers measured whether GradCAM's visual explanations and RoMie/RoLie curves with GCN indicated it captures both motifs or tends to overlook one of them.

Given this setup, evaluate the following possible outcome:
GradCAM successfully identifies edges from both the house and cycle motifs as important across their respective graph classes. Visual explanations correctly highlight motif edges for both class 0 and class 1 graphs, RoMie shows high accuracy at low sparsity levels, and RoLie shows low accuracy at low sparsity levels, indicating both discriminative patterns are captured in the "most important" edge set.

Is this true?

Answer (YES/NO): NO